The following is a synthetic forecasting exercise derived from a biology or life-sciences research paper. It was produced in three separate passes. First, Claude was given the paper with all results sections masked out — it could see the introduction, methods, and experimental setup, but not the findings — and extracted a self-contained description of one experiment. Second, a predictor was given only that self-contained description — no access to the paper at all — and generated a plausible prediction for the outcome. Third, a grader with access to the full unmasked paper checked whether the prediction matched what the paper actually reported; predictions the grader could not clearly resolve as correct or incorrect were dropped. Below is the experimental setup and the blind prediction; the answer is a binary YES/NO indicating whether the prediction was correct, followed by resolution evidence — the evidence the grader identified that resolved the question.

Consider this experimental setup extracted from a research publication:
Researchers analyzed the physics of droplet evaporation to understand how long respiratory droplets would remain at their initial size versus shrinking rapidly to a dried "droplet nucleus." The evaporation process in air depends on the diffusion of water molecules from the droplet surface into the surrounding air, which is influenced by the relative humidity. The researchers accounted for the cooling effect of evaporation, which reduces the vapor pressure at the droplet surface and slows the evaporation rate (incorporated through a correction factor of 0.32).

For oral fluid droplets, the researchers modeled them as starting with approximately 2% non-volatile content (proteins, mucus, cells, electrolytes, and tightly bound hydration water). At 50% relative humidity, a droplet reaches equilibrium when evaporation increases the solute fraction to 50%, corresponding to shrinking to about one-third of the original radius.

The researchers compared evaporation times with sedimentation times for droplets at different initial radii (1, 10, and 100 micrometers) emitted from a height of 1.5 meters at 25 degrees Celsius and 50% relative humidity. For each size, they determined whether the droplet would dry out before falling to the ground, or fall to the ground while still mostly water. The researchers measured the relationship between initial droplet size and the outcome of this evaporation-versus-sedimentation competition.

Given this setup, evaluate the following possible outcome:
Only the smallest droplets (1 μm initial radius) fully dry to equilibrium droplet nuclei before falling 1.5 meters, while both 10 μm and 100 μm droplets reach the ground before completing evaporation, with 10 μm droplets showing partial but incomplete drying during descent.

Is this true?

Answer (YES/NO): NO